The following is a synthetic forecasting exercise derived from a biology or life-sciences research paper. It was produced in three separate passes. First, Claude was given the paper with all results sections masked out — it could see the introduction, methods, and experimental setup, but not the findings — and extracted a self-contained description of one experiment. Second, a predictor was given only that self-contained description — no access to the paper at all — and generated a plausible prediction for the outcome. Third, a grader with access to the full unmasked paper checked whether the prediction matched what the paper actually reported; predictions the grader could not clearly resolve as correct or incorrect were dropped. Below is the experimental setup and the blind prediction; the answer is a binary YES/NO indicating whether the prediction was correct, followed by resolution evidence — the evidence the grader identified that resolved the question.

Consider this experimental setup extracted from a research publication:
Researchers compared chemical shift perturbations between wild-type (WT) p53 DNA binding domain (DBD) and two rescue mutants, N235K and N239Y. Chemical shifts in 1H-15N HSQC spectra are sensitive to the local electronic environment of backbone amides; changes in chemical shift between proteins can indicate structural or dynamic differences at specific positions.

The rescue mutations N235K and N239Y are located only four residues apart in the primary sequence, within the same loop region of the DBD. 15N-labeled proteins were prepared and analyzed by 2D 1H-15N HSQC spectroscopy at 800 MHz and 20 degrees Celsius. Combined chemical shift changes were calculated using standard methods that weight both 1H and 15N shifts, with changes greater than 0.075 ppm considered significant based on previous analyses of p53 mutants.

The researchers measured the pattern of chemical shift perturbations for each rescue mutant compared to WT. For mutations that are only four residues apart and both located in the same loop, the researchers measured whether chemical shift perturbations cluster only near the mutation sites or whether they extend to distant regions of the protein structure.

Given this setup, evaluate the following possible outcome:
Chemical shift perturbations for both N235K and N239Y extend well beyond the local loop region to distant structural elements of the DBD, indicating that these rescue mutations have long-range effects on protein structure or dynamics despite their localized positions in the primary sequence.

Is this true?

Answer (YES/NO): NO